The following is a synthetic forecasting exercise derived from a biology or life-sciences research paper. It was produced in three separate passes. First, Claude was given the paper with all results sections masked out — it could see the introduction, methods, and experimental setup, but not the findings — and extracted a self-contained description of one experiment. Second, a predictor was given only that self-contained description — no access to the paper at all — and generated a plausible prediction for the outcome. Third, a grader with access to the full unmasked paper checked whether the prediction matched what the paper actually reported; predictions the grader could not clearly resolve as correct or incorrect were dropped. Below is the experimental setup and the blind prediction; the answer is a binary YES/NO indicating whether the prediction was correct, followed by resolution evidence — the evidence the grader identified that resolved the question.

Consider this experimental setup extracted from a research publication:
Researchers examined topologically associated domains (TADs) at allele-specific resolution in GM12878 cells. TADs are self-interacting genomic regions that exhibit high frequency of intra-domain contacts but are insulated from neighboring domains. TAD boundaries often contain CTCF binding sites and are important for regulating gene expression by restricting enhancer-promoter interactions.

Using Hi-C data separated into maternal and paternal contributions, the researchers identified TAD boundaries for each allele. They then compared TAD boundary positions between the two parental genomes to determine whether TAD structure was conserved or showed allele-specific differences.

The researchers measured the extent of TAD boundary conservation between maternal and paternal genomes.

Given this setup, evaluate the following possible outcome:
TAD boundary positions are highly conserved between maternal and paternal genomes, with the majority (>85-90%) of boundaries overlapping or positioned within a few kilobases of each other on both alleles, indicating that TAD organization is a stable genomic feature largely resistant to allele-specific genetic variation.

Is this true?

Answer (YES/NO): NO